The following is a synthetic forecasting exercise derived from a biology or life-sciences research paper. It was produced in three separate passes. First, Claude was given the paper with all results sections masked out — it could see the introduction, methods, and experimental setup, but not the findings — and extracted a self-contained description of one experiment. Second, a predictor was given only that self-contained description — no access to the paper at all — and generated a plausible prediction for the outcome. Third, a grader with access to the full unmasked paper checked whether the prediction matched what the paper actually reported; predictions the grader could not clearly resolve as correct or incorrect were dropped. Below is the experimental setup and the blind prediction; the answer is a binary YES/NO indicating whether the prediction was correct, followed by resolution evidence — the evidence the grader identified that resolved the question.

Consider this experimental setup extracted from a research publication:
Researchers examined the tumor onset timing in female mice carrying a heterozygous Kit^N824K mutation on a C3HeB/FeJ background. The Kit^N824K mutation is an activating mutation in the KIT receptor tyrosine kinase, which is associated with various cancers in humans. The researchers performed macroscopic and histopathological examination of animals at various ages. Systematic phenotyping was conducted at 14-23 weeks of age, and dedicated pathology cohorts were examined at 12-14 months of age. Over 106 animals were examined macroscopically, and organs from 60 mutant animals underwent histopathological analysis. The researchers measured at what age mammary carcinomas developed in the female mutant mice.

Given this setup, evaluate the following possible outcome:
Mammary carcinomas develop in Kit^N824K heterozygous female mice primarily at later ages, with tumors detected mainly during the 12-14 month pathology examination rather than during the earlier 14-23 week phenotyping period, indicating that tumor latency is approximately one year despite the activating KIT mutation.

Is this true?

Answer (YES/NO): NO